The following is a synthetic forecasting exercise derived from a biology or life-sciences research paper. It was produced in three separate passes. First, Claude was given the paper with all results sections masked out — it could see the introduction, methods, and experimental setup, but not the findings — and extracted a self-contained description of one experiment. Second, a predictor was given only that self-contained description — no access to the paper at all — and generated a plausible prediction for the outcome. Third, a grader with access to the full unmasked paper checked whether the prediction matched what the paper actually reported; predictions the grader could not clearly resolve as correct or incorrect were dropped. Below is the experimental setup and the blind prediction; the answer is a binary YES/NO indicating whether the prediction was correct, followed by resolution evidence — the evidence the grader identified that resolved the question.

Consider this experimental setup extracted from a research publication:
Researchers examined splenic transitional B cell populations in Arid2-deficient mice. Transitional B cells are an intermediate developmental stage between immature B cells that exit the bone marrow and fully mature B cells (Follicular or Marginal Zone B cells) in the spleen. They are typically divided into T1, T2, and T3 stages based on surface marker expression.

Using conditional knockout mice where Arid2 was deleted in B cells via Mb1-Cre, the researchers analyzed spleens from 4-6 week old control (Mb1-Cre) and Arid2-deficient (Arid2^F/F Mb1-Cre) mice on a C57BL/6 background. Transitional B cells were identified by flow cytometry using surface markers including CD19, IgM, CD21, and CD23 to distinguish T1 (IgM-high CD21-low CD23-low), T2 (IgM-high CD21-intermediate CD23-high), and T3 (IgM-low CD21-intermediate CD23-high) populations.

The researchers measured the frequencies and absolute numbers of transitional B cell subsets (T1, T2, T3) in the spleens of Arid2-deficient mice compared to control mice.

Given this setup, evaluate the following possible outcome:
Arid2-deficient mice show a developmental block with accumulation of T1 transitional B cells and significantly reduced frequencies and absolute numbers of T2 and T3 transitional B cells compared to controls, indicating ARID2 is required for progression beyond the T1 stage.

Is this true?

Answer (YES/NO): NO